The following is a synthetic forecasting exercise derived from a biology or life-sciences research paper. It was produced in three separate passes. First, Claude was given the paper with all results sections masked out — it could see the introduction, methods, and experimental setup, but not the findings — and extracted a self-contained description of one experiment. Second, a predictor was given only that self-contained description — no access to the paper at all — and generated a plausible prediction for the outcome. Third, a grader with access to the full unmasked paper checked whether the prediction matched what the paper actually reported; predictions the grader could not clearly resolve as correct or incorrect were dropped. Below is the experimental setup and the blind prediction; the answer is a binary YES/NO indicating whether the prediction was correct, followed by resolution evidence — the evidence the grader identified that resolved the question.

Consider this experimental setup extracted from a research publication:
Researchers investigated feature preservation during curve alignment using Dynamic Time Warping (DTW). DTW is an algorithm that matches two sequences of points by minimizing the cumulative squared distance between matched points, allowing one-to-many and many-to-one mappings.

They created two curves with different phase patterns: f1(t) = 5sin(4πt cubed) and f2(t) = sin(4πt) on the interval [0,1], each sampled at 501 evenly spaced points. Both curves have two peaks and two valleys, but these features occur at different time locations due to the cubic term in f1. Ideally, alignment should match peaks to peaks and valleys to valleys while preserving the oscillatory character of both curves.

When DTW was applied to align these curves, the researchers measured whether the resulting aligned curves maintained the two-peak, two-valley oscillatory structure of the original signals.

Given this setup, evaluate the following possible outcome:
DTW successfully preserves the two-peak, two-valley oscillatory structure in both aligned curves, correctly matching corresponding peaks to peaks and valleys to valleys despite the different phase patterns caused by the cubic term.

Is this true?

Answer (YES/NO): NO